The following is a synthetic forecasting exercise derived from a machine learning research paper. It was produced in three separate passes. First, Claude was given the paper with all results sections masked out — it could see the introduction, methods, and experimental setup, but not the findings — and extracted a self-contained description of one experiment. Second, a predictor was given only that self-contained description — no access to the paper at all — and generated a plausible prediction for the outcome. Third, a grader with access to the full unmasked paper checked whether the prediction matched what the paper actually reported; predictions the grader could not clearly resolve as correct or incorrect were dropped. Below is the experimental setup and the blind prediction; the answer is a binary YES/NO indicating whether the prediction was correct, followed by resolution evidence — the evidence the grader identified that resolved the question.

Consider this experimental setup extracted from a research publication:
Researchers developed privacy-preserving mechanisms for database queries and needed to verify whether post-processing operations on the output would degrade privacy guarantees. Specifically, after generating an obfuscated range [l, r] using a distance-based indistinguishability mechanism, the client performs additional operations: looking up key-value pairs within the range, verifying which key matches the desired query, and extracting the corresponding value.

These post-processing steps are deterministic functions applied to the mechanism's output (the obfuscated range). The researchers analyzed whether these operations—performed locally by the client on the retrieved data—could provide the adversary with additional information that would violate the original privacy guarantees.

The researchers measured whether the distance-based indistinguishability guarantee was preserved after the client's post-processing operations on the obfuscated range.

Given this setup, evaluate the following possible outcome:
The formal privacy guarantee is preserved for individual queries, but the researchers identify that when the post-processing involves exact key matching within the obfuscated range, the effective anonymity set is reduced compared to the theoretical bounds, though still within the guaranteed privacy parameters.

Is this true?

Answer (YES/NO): NO